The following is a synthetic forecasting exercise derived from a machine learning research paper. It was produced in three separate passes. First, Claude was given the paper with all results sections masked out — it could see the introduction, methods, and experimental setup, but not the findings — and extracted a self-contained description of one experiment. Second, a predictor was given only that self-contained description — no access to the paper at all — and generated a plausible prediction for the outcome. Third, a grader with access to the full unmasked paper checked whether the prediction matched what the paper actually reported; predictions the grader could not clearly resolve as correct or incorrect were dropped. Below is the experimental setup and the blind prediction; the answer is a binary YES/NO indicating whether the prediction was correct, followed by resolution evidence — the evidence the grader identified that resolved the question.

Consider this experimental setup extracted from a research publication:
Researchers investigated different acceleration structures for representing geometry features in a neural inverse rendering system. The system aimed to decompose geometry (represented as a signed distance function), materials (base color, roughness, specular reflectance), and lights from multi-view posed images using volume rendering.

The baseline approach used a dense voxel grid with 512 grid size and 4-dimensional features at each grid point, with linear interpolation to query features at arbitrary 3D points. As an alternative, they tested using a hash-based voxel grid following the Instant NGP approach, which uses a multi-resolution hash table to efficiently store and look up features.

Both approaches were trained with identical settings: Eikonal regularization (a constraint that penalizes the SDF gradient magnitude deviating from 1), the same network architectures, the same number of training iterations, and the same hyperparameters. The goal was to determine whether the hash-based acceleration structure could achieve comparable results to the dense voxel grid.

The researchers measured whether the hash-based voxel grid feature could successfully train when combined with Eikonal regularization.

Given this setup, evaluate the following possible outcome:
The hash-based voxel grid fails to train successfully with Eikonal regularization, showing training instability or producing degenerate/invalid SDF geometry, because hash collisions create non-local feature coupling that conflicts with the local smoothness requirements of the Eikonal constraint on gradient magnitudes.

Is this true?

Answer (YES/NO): YES